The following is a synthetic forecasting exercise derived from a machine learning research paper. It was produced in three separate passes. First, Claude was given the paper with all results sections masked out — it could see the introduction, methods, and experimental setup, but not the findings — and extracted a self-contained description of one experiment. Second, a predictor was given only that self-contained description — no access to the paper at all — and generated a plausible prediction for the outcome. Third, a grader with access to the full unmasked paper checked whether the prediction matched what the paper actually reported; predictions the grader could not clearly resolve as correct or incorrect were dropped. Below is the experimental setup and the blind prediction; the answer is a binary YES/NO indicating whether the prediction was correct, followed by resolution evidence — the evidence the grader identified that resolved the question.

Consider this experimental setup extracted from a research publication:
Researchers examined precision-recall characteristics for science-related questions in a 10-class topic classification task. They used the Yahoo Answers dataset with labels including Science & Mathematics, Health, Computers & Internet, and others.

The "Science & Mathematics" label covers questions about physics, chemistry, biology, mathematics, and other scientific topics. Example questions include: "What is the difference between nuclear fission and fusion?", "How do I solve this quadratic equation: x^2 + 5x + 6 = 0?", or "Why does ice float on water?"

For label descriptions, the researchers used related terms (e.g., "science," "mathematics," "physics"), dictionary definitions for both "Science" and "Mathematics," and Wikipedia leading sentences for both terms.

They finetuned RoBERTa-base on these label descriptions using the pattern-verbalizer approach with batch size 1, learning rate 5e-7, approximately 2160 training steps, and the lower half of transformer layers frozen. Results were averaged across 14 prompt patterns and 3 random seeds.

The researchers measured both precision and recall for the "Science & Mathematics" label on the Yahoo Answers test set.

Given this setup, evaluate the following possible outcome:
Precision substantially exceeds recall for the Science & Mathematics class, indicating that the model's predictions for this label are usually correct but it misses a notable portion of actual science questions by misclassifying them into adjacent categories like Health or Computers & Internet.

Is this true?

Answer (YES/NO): NO